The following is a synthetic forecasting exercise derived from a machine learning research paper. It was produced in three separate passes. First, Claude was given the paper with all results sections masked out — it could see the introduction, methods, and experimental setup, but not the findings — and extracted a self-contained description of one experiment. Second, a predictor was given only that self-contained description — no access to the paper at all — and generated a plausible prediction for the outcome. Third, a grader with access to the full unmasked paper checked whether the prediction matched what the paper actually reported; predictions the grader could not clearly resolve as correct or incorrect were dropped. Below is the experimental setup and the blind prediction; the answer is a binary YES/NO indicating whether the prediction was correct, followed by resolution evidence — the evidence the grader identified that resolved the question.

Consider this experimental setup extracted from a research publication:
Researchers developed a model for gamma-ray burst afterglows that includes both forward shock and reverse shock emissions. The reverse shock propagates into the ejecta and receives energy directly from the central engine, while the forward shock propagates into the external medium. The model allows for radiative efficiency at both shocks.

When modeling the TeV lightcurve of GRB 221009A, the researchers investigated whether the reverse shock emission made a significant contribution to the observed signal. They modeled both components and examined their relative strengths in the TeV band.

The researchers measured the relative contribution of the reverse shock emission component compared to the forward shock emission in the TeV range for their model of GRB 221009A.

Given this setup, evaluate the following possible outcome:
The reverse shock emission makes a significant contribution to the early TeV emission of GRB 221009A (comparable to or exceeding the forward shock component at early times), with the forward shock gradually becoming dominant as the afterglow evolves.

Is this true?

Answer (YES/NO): NO